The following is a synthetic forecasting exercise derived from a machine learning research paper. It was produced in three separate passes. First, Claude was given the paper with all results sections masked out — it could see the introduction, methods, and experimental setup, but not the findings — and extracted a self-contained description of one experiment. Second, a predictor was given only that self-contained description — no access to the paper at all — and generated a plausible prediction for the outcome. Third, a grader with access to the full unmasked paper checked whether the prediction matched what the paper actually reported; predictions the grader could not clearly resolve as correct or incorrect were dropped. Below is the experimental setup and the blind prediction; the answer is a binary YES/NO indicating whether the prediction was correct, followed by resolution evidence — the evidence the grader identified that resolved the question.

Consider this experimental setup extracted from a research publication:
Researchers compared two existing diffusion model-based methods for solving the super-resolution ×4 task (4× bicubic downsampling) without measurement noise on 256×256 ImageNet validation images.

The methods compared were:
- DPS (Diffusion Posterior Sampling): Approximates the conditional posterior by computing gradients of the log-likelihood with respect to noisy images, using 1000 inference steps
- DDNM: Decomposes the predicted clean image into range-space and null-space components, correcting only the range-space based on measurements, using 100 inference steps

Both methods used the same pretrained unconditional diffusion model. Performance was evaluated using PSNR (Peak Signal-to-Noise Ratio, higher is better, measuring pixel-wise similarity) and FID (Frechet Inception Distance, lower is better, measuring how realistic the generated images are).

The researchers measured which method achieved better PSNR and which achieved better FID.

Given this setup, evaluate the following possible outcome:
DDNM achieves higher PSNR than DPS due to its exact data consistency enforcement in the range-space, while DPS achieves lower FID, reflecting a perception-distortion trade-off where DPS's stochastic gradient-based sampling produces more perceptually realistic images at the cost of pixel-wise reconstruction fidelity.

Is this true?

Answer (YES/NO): YES